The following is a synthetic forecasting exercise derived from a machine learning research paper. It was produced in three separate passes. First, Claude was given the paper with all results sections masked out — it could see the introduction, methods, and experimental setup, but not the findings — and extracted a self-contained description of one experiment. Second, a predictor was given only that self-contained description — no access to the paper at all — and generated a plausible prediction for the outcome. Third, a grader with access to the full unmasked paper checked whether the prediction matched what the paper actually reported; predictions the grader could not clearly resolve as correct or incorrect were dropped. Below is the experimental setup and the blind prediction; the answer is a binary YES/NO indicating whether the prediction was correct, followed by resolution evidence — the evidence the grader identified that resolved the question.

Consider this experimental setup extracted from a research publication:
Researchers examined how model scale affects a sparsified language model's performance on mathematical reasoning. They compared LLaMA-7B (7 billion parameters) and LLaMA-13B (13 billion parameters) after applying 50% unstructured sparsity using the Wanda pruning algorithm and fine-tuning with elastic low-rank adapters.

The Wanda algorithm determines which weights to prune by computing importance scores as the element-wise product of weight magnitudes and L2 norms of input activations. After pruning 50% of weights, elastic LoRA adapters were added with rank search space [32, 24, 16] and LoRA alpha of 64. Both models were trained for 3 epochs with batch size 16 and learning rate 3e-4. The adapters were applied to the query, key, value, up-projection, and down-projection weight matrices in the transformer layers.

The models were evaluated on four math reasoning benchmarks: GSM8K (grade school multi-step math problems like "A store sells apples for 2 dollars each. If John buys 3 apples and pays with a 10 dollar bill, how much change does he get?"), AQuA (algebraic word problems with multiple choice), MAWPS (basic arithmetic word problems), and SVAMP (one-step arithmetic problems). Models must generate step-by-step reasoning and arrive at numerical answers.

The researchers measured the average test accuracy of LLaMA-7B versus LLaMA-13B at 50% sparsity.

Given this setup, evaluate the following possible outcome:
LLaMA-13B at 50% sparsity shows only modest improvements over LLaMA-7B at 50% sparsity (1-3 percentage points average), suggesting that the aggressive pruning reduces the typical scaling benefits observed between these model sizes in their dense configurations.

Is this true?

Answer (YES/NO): NO